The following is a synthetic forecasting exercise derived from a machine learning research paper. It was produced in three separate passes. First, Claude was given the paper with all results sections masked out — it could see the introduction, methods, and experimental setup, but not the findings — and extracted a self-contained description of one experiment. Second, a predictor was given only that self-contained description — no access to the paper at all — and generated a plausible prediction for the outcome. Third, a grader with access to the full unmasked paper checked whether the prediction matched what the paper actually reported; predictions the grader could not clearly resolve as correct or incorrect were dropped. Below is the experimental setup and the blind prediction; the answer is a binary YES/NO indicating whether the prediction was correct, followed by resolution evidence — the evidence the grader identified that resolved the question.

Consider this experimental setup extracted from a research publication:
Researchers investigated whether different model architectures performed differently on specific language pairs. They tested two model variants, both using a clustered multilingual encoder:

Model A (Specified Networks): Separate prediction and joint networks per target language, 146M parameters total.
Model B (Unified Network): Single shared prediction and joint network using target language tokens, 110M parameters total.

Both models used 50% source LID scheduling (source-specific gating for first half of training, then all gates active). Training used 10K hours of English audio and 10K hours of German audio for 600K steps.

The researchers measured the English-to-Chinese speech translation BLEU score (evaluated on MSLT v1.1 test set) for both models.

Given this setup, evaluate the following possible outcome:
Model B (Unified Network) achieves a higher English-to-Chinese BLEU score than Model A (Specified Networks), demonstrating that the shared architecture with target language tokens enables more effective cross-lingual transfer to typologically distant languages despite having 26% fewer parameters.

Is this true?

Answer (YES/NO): YES